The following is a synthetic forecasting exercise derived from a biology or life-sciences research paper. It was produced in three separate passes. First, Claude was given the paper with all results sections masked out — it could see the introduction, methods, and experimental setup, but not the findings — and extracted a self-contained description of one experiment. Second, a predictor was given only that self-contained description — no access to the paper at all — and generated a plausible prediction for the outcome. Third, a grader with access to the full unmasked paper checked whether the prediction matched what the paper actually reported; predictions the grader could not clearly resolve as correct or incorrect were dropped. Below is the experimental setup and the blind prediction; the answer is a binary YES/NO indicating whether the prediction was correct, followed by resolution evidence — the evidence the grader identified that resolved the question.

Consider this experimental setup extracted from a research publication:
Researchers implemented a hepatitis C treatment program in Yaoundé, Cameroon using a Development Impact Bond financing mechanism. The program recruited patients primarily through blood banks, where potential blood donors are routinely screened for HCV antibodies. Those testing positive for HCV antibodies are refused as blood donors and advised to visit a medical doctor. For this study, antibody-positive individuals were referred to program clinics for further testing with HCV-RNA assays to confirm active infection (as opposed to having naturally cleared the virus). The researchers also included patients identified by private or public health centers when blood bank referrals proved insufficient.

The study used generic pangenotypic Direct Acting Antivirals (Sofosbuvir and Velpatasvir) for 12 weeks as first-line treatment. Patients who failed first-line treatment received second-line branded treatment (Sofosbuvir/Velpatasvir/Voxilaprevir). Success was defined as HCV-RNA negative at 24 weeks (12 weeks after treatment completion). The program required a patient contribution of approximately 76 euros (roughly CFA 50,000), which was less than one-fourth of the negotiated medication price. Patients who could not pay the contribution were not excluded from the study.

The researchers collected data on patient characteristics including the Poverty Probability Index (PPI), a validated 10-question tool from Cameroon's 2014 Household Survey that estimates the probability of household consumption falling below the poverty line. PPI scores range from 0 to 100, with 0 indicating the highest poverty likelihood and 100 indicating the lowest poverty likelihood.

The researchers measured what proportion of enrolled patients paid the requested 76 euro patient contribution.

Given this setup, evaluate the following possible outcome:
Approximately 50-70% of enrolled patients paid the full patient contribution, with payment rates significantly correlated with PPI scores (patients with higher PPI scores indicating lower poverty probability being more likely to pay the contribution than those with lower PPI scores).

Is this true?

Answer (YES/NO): NO